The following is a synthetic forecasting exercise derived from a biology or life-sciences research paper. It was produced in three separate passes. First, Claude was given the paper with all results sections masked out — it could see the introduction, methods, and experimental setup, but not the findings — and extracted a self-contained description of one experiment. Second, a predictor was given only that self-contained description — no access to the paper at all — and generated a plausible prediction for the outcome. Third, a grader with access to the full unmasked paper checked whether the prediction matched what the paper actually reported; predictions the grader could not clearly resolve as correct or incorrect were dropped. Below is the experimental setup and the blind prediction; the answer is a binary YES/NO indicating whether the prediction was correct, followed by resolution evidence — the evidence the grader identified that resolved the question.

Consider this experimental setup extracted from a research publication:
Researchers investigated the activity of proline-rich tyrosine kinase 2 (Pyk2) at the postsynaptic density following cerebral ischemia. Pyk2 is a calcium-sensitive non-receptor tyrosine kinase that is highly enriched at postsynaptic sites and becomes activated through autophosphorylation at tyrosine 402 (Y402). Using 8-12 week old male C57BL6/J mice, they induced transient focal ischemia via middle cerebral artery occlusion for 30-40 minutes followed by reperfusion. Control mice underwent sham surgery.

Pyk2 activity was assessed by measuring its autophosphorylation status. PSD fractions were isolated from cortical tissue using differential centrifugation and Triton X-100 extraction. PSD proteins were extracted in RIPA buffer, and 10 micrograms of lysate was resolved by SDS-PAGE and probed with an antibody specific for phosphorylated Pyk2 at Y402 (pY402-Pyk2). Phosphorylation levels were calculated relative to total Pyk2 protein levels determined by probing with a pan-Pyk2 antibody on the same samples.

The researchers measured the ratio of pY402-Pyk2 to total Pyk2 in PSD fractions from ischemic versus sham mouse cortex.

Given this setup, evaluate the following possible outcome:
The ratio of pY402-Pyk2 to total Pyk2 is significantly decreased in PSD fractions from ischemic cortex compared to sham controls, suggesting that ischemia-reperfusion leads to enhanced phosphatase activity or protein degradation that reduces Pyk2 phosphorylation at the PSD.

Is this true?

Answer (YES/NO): NO